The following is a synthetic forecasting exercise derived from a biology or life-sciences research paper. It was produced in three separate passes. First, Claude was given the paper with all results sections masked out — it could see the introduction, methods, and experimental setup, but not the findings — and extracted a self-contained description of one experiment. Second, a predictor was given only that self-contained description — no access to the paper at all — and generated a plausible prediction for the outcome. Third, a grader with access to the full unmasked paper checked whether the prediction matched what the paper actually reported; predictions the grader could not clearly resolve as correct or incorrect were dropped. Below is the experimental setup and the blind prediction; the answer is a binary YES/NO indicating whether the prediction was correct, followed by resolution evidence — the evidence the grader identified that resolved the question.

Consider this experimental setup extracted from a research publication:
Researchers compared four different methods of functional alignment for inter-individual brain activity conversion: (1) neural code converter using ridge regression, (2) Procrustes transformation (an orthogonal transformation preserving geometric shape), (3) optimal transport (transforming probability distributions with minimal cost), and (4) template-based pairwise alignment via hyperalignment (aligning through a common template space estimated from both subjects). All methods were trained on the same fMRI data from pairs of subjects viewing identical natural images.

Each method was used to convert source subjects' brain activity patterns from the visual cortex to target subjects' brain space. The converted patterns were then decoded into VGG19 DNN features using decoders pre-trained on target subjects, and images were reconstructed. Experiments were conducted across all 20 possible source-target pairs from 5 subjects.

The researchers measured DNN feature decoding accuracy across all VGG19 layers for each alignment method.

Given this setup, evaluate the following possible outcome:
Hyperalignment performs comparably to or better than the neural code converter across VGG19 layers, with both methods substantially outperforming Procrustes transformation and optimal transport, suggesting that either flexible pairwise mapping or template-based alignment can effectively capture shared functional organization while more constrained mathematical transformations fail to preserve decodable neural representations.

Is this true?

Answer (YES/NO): NO